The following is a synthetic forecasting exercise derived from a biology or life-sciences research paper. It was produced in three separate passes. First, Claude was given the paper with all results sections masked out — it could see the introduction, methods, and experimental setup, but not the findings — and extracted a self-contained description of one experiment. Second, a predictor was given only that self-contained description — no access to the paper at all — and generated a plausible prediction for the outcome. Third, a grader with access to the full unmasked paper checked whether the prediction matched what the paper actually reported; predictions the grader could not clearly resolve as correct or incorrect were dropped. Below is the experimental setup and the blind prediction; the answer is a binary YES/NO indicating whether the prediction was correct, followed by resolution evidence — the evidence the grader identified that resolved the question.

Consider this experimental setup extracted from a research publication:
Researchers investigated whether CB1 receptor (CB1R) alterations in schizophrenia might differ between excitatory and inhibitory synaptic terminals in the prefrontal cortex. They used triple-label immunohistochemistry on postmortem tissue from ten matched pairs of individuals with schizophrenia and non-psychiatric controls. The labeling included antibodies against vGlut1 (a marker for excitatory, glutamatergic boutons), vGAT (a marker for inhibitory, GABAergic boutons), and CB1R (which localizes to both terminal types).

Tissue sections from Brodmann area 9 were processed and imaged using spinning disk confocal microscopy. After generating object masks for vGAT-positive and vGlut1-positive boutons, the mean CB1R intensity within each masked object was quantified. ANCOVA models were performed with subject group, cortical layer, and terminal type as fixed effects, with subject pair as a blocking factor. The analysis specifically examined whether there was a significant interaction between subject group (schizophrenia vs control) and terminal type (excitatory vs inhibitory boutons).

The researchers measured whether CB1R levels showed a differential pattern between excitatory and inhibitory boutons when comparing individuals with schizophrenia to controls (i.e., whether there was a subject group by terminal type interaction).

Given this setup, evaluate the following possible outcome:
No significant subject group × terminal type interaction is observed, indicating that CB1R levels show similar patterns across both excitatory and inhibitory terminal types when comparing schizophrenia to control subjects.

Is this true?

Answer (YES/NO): NO